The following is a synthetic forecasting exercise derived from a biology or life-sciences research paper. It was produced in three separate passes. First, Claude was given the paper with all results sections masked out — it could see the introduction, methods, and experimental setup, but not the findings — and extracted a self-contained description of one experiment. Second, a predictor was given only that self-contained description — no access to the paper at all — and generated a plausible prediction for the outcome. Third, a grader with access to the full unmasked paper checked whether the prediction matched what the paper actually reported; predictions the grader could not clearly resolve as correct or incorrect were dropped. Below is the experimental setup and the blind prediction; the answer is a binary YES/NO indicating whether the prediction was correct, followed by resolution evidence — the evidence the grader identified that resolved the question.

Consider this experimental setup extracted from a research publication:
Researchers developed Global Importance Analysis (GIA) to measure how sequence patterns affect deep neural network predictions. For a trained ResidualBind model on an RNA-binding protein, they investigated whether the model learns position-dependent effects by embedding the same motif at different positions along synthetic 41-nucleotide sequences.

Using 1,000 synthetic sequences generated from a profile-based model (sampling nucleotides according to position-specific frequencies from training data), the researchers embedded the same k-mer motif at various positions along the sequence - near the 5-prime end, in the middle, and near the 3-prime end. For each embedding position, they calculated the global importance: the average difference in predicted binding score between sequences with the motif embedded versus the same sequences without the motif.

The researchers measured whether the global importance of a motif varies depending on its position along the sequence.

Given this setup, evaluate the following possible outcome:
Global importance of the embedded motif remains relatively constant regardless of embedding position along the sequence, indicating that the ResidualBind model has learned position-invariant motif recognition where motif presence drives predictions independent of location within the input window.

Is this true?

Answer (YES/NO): YES